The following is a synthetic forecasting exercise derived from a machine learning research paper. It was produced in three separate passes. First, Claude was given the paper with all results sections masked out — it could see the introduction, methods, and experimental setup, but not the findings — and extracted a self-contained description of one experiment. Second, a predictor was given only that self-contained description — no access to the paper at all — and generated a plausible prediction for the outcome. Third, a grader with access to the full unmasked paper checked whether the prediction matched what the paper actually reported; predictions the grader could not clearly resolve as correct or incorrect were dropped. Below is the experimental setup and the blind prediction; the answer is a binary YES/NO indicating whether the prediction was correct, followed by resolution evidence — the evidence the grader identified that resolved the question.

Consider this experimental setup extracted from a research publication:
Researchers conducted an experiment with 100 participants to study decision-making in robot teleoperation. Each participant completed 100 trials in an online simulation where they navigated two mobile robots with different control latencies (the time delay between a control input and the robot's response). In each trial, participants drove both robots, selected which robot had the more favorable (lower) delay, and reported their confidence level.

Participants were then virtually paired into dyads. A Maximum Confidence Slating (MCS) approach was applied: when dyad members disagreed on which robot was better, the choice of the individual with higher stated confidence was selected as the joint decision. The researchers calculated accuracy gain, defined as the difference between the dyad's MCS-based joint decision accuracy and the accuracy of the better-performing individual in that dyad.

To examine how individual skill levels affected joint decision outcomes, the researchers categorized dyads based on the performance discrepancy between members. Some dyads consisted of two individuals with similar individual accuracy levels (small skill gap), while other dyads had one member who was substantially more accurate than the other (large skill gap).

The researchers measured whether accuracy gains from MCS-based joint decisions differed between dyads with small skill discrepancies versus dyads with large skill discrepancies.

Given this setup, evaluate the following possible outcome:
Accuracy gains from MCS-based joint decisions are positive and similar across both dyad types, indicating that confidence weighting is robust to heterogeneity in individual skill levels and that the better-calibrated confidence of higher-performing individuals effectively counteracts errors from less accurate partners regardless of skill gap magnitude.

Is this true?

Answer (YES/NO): NO